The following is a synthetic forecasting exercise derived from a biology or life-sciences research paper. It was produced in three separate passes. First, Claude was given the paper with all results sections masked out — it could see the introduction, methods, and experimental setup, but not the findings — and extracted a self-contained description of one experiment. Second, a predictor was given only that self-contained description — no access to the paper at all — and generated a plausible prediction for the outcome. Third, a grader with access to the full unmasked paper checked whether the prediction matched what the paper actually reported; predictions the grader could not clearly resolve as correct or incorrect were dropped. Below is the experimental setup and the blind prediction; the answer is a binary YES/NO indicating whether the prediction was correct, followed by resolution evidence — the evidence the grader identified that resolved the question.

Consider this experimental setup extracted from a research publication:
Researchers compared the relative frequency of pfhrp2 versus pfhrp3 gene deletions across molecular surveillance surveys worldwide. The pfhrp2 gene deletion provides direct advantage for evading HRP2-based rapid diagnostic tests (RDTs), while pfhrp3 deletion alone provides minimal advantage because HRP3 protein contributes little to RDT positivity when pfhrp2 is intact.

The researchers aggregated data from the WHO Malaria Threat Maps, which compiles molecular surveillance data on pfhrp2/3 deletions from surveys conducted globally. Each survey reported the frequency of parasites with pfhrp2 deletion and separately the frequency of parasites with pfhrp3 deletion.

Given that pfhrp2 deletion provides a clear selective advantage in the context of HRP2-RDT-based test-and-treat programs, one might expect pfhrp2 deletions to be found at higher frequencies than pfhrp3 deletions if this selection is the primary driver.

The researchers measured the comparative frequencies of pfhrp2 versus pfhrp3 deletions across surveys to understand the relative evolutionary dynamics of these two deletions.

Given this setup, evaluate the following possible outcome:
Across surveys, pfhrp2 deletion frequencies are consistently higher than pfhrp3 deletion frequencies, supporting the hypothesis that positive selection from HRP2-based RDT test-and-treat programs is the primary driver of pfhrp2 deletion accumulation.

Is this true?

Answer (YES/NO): NO